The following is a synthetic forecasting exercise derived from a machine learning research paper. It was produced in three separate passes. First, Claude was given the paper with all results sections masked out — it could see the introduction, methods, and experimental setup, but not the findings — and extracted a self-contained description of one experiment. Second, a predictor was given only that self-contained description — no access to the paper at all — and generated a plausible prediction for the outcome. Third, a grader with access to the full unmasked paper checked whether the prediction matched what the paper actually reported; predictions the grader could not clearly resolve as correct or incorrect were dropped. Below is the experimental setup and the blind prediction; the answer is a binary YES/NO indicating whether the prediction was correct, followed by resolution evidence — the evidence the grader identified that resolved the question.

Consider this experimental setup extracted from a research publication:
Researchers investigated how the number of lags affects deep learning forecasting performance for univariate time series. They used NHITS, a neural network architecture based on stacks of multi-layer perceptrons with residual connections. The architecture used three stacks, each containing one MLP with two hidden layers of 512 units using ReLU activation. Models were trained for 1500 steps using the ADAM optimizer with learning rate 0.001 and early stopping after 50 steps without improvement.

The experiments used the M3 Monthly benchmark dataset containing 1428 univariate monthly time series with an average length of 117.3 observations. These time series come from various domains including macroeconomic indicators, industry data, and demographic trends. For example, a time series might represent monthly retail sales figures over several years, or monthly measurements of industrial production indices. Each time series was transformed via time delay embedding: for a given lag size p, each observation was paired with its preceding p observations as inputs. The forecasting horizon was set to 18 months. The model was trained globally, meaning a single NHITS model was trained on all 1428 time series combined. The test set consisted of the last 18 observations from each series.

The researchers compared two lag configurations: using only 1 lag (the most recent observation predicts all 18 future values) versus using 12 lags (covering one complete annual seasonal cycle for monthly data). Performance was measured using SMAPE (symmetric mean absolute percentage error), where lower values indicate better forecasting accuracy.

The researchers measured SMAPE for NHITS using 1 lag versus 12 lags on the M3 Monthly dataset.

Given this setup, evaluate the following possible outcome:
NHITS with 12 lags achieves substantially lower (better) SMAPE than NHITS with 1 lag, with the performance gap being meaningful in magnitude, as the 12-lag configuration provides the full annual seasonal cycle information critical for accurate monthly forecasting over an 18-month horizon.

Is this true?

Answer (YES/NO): YES